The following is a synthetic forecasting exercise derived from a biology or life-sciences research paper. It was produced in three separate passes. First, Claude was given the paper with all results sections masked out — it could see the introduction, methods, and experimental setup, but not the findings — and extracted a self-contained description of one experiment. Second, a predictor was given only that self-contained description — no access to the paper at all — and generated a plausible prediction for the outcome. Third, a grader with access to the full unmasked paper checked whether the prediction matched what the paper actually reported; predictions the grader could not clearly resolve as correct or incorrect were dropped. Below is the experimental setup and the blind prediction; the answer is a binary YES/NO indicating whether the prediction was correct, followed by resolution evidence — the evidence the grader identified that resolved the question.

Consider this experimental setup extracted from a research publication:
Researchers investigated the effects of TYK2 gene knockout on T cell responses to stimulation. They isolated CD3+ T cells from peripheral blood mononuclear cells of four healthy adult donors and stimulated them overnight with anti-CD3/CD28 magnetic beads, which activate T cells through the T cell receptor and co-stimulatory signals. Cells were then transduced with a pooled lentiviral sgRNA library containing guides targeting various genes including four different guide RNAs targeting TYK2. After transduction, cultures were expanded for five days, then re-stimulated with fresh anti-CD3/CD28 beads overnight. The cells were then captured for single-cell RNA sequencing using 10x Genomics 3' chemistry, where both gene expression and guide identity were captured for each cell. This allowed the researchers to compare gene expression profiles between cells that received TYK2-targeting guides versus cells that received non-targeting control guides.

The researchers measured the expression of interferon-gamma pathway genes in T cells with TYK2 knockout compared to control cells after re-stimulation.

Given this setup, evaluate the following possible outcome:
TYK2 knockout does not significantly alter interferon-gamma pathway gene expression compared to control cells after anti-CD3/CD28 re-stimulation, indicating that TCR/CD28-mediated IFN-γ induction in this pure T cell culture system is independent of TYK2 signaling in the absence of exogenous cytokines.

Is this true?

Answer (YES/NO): NO